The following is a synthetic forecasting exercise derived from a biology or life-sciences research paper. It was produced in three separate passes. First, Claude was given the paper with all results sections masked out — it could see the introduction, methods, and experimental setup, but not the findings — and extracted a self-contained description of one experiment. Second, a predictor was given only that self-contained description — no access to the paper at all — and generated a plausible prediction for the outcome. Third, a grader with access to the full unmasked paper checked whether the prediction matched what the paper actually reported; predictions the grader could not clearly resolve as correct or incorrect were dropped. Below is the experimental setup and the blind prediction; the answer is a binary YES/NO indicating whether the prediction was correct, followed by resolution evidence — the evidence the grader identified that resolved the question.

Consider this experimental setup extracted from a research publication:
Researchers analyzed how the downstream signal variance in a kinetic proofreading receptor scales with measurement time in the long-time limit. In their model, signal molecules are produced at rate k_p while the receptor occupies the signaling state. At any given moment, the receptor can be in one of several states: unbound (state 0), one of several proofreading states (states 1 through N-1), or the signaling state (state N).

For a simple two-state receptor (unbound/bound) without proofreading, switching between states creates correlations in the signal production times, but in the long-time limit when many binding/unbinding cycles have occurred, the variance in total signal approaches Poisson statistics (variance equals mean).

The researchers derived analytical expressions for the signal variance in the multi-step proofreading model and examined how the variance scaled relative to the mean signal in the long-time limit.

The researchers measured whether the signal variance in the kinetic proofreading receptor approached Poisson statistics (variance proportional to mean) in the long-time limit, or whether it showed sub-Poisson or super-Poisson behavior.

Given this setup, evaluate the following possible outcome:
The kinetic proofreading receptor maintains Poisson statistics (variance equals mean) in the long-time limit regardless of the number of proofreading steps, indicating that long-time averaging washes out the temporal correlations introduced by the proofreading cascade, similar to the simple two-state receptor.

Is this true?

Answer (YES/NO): NO